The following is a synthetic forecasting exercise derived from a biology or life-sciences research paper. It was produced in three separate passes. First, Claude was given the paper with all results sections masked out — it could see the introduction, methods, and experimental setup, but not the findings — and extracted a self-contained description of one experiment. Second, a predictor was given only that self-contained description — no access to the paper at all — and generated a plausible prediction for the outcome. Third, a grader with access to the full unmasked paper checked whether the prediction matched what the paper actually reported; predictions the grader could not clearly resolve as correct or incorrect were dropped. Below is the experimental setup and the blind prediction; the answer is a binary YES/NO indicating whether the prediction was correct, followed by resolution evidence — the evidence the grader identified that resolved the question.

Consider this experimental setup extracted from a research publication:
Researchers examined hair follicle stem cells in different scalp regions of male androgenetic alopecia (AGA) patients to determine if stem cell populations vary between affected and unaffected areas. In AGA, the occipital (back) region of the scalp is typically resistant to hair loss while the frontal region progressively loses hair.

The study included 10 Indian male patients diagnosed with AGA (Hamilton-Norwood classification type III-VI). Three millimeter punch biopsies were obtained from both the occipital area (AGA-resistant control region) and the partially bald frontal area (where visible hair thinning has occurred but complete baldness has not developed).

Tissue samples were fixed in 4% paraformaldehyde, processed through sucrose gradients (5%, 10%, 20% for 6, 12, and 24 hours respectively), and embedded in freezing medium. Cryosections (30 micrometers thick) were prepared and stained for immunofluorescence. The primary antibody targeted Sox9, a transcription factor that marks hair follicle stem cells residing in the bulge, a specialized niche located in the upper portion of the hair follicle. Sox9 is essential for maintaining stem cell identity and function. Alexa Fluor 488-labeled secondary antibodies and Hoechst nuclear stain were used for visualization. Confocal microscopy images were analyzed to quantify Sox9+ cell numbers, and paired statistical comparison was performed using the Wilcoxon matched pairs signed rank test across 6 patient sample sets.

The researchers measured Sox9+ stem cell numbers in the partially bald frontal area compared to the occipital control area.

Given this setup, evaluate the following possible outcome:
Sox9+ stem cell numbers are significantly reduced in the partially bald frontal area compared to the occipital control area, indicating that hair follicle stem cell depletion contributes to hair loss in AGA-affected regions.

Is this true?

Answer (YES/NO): NO